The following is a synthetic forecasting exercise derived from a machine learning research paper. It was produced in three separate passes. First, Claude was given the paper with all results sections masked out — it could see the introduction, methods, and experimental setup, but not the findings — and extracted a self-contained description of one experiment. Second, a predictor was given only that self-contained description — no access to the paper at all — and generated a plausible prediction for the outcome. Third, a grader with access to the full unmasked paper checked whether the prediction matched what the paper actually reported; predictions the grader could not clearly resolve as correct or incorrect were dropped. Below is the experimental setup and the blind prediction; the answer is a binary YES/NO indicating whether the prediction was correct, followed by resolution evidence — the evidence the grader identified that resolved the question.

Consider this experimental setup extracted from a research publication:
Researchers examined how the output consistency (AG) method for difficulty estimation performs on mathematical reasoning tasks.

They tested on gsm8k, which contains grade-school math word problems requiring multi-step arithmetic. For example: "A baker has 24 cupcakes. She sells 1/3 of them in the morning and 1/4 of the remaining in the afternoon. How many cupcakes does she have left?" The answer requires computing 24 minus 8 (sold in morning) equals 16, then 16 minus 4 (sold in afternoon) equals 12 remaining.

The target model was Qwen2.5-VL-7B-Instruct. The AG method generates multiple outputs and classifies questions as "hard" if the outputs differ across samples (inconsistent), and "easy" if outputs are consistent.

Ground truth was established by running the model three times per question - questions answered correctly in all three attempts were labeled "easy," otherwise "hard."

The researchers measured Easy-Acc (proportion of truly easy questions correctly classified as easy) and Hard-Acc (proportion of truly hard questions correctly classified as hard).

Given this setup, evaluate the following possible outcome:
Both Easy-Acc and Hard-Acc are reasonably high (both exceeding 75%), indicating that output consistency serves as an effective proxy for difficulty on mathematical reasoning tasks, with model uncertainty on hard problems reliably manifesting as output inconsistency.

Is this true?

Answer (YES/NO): NO